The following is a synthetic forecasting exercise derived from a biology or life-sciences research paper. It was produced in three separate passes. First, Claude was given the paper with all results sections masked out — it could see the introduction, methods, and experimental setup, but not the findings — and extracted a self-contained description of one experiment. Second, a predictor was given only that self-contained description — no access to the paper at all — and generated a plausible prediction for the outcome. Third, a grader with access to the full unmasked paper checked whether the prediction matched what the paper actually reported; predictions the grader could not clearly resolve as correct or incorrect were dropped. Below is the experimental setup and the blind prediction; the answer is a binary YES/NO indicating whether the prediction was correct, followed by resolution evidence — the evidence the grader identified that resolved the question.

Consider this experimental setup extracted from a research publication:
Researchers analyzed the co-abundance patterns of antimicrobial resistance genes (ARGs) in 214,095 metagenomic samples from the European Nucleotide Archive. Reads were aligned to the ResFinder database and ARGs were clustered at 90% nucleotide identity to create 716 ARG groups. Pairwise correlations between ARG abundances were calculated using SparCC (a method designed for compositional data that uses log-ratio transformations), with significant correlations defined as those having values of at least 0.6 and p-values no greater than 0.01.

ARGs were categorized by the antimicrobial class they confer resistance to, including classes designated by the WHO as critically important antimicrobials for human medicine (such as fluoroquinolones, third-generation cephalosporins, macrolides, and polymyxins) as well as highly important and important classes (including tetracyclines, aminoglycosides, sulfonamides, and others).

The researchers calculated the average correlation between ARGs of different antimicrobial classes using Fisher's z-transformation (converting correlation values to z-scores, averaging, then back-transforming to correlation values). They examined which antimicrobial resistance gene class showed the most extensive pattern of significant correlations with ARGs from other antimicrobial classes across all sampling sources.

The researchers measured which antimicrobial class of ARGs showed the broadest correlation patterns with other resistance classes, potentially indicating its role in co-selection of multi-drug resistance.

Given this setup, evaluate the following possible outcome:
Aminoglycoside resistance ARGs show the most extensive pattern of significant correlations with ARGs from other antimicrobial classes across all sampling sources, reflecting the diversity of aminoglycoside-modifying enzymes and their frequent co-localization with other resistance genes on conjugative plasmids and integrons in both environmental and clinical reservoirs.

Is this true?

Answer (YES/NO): NO